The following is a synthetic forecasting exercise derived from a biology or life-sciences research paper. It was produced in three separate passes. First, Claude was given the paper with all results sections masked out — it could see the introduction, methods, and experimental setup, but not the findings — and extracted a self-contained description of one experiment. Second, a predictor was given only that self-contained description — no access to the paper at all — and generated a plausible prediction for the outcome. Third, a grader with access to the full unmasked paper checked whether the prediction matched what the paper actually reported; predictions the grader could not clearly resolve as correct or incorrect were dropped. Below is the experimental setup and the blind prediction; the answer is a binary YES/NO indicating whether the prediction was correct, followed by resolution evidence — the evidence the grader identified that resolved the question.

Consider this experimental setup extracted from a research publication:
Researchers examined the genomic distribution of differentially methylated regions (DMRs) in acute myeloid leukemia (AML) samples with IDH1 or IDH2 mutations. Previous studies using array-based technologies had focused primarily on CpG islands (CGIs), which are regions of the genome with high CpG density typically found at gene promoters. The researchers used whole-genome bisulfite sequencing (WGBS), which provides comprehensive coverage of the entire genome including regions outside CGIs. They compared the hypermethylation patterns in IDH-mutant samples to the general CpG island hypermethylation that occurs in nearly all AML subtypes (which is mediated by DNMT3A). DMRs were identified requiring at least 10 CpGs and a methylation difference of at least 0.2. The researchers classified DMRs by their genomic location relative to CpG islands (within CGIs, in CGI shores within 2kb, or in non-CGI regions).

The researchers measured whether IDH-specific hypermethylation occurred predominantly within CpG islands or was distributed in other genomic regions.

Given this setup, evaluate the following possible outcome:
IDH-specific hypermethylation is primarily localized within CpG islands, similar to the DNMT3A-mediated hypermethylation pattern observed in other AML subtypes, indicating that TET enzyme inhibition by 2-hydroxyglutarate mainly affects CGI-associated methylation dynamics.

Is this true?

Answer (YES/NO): NO